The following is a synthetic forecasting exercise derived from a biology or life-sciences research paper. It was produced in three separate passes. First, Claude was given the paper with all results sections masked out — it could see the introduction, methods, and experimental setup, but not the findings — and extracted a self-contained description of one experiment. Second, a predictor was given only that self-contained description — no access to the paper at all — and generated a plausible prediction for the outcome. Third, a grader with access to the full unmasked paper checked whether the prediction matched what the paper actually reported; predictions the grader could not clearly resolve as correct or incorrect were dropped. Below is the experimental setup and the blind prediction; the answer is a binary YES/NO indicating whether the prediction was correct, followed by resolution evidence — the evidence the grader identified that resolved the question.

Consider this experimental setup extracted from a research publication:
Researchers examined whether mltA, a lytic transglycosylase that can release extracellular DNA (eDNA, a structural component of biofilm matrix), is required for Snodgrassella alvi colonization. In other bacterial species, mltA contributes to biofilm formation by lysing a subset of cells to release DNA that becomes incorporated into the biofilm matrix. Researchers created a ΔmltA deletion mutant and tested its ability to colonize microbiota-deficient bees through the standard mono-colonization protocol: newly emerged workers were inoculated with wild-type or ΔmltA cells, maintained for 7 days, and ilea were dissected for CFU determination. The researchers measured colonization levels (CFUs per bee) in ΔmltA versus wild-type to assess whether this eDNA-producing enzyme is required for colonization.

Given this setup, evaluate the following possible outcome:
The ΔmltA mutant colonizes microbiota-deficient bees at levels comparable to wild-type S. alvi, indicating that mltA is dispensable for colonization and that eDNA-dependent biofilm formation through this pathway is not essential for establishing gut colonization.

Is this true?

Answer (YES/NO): NO